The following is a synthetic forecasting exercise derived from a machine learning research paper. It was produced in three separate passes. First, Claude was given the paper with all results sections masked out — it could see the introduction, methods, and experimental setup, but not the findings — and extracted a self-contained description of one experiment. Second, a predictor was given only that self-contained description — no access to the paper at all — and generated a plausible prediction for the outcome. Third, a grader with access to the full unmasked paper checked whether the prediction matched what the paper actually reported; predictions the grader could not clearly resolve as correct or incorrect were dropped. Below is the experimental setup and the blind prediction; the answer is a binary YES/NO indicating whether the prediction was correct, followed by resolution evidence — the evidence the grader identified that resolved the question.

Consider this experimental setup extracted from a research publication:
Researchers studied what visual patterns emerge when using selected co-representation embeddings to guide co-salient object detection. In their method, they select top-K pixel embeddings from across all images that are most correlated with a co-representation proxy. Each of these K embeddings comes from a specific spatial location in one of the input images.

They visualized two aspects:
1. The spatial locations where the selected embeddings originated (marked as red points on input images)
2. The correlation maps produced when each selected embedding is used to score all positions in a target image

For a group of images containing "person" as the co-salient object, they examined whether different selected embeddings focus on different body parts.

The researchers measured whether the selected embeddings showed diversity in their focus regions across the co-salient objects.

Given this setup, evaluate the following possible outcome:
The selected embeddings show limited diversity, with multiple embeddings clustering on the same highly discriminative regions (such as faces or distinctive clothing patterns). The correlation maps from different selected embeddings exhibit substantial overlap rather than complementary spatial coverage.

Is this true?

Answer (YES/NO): NO